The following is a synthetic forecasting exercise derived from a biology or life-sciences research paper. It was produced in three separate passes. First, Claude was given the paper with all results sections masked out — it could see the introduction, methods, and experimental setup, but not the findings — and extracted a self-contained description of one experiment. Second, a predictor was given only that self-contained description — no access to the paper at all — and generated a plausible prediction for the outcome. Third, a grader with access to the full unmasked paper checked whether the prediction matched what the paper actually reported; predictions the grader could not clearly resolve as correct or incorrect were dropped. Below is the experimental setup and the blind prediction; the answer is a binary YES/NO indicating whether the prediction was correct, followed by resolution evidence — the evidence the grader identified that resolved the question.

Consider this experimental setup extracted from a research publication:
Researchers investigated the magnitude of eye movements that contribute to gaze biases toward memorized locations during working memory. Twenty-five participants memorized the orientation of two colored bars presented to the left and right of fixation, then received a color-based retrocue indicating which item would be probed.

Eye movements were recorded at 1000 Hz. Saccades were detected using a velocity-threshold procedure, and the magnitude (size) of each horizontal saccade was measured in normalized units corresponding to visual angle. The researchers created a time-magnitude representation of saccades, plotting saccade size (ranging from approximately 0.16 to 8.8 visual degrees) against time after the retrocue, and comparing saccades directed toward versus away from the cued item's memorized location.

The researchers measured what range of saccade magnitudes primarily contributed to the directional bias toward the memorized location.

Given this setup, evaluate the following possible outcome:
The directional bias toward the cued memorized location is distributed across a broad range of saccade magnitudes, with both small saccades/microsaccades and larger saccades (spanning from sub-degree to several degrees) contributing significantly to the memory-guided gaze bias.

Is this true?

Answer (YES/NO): NO